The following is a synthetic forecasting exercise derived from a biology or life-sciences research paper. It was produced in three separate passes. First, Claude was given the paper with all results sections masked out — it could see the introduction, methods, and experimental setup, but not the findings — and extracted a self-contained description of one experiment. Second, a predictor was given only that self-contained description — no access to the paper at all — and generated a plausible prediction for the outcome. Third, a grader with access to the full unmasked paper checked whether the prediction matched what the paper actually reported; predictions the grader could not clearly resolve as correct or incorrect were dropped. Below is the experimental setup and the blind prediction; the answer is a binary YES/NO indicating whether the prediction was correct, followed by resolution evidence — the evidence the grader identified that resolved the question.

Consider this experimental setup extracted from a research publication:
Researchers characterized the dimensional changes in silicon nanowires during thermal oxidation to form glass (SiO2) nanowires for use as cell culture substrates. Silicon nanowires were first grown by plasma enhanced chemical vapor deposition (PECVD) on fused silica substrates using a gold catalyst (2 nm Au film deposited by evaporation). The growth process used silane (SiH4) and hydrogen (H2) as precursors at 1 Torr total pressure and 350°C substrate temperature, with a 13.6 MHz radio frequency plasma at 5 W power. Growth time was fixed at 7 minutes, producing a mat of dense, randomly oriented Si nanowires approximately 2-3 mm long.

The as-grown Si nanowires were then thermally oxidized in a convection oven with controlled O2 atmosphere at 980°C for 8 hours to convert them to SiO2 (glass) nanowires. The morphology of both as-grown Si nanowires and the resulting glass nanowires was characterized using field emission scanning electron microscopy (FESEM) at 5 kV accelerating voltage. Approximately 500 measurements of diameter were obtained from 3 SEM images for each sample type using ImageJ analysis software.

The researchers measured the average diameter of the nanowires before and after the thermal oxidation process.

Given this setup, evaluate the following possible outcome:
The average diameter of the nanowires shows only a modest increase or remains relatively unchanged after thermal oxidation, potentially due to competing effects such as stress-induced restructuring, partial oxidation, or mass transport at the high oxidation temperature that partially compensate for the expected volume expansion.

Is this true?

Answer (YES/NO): NO